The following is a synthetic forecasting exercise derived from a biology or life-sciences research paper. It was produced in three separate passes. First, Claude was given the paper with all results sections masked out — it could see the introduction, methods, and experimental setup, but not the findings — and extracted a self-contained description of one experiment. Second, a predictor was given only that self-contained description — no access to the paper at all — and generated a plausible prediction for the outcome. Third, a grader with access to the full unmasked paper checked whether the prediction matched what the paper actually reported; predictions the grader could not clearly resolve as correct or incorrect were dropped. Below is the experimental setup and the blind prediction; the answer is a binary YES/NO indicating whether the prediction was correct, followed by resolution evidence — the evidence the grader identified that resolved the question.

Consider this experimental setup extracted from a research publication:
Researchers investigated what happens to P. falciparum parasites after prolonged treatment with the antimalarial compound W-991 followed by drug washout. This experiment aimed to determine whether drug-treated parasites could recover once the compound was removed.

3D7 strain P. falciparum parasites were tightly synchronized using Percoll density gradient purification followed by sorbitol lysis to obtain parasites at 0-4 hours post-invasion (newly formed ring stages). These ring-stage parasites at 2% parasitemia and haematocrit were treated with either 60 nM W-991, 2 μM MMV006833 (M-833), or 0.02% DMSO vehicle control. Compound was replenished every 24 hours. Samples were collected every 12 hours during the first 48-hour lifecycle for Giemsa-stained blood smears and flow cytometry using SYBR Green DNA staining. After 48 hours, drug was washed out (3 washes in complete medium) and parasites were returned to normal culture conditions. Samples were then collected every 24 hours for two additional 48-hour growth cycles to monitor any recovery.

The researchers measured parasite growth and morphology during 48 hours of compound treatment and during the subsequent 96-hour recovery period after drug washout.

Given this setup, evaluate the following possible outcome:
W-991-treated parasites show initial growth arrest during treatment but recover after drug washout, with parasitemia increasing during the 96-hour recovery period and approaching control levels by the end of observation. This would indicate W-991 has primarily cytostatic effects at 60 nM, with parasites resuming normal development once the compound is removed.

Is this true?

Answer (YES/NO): YES